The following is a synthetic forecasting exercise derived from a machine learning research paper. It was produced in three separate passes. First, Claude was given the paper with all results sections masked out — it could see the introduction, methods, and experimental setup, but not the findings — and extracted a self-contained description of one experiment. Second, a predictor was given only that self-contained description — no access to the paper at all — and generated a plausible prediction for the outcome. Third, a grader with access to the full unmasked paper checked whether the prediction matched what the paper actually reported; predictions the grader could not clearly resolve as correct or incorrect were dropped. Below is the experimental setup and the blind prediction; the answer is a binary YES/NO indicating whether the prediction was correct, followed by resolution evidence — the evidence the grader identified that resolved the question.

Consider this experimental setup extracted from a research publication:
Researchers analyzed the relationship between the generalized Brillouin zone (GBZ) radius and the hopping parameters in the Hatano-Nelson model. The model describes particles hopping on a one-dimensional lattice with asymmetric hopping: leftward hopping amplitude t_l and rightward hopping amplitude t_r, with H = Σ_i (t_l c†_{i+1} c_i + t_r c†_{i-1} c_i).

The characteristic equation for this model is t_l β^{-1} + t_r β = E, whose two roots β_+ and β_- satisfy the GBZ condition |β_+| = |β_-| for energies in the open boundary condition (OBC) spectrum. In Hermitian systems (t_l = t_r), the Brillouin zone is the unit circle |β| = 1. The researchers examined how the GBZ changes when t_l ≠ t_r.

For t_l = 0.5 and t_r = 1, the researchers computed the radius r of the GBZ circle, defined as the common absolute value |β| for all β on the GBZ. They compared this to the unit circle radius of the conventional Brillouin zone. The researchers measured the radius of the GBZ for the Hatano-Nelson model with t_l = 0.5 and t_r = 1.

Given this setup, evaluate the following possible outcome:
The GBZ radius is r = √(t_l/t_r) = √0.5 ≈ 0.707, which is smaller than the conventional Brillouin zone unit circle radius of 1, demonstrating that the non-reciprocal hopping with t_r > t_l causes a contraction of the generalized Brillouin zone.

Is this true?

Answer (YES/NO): YES